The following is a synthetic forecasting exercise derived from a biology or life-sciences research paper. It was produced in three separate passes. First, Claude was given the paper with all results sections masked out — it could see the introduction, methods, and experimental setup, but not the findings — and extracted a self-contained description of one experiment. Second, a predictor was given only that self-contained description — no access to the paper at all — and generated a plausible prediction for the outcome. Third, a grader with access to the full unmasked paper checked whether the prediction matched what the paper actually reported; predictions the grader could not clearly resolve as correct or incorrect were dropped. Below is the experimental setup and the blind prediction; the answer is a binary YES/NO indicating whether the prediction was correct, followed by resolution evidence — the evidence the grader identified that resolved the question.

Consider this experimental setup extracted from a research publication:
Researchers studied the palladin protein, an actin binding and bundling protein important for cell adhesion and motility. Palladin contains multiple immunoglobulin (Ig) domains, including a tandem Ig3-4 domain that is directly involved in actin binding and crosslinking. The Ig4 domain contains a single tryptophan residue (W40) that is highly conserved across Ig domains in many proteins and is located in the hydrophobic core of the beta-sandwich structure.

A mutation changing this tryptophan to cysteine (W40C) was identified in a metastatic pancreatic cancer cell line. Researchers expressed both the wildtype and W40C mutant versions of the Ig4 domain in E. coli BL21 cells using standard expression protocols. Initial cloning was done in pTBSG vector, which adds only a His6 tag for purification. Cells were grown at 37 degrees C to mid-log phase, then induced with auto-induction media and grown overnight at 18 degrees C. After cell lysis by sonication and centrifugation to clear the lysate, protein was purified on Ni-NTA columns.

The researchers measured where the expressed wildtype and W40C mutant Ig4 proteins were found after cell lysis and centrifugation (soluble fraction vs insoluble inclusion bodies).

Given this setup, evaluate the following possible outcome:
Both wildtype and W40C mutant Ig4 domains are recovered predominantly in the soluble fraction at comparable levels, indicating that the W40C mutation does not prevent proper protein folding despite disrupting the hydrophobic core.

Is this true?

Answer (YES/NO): NO